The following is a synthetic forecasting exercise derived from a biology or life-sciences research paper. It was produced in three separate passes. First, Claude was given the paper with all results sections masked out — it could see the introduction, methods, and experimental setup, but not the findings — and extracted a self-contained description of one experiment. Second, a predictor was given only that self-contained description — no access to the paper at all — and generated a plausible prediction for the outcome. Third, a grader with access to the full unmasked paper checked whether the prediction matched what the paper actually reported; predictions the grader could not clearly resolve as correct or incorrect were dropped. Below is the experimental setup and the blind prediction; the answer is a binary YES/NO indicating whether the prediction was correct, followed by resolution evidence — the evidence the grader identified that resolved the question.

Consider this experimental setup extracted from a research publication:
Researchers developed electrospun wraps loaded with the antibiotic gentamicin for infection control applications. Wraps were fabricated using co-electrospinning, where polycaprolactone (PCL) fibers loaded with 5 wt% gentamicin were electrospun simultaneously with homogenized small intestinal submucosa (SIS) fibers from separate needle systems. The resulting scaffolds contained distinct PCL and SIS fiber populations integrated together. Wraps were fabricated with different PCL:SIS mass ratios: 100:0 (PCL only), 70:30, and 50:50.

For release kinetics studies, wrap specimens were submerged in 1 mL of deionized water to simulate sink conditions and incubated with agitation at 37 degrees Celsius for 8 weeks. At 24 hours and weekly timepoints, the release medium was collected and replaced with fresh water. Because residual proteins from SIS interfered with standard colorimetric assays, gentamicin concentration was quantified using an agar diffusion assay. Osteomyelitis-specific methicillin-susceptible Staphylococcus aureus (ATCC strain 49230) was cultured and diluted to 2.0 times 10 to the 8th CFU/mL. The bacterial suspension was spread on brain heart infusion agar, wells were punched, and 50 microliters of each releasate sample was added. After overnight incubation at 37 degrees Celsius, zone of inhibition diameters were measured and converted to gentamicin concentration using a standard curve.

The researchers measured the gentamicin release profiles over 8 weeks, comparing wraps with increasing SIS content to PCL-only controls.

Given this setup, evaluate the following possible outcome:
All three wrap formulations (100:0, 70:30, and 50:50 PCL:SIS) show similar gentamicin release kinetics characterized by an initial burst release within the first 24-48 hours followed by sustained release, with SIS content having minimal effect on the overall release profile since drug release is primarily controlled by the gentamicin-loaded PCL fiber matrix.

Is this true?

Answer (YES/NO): NO